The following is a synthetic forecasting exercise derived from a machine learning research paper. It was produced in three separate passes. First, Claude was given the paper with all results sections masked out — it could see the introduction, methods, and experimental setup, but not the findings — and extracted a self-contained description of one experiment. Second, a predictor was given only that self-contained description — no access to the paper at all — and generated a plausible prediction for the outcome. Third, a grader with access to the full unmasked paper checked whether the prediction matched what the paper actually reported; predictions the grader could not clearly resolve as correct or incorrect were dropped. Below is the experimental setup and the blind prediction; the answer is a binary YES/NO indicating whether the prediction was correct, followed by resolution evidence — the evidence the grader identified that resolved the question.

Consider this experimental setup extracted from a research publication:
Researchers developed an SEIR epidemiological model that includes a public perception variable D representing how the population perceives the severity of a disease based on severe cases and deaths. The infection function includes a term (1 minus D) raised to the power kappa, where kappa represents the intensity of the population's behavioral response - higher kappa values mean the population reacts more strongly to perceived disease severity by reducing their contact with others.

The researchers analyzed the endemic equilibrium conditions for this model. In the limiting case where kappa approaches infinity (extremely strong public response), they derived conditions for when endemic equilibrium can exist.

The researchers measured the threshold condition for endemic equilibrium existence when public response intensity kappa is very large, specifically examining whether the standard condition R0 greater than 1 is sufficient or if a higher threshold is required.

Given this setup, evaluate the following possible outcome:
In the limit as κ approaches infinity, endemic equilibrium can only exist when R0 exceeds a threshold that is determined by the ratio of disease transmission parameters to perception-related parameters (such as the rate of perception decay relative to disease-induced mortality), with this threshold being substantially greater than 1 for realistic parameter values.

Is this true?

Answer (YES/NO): NO